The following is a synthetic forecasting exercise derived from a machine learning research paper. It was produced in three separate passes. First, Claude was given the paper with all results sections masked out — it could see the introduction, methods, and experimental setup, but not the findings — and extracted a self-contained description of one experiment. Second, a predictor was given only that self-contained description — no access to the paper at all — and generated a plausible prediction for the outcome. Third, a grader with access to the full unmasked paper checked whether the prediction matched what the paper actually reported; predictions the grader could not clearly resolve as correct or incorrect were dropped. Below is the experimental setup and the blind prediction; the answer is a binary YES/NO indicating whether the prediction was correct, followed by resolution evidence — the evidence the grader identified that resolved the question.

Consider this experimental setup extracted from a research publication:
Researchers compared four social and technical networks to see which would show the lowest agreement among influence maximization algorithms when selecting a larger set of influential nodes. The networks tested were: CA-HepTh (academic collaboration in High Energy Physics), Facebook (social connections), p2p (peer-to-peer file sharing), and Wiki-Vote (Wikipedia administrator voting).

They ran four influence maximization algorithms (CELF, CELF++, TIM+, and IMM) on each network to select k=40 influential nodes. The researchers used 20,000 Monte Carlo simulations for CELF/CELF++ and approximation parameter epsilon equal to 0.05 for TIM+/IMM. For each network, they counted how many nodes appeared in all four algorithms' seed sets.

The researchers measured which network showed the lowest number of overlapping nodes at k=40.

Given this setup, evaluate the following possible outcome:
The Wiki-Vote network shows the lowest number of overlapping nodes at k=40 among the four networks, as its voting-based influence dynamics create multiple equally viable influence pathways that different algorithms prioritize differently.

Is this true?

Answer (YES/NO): NO